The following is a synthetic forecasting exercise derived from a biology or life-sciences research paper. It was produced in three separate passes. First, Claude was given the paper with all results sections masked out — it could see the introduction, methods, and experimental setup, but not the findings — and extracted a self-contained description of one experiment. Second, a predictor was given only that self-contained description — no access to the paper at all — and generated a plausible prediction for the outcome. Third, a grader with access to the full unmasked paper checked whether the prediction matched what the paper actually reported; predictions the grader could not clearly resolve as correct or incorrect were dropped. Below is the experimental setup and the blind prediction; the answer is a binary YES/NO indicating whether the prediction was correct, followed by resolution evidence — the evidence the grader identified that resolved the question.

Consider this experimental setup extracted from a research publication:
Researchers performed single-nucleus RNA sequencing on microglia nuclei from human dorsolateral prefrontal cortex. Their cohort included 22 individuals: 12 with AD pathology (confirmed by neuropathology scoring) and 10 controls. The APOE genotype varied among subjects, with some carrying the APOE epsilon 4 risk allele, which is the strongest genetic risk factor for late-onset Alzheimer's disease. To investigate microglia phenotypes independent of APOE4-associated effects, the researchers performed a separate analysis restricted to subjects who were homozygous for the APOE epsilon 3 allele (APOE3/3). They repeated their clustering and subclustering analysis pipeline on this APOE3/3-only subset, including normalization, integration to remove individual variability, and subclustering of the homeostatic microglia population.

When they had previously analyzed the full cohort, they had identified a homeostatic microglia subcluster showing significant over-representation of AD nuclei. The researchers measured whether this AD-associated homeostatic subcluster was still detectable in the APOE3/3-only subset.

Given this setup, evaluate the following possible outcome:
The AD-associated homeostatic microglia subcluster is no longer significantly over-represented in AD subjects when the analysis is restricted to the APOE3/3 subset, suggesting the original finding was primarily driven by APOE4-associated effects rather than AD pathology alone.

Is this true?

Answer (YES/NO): NO